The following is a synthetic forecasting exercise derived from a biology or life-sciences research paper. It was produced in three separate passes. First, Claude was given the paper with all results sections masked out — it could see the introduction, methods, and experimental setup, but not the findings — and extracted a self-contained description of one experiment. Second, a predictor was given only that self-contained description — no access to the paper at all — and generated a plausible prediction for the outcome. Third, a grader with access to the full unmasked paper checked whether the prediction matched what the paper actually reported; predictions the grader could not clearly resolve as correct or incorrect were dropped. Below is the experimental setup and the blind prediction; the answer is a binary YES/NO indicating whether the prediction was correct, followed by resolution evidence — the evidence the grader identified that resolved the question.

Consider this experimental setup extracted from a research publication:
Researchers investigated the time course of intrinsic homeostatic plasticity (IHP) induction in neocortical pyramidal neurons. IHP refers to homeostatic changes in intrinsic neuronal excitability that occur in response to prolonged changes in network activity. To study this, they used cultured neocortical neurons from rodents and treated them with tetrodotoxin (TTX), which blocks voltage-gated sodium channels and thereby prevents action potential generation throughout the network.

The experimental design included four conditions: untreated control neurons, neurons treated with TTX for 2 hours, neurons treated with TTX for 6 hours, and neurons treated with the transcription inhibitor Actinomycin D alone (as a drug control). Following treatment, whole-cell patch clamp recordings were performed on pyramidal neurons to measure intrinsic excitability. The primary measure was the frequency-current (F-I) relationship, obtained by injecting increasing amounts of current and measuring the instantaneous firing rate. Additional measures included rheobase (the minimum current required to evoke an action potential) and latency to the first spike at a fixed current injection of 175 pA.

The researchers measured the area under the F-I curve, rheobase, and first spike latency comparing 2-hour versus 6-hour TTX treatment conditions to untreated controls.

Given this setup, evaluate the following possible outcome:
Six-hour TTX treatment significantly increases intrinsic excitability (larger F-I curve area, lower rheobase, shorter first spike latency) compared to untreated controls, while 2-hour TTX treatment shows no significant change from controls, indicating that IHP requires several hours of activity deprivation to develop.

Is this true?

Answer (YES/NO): YES